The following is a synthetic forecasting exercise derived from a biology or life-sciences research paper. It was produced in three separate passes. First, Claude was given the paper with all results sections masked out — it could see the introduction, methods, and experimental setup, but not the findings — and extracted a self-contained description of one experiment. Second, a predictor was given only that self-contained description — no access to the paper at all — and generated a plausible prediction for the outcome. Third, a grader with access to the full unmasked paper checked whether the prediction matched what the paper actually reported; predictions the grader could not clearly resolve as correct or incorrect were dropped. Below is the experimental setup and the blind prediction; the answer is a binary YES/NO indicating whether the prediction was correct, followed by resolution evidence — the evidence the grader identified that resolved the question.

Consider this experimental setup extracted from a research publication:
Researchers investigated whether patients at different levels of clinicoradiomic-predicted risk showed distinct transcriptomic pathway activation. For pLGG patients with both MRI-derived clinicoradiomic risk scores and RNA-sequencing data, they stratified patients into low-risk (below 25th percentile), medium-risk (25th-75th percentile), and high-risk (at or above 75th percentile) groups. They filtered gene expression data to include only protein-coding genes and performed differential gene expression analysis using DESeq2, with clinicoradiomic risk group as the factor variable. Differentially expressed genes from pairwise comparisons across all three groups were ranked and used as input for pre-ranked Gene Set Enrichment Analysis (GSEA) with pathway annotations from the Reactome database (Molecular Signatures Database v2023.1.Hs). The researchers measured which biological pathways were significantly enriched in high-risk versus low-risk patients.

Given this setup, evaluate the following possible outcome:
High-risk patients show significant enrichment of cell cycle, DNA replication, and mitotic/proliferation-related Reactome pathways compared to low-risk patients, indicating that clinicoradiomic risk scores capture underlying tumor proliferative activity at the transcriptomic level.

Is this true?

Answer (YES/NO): NO